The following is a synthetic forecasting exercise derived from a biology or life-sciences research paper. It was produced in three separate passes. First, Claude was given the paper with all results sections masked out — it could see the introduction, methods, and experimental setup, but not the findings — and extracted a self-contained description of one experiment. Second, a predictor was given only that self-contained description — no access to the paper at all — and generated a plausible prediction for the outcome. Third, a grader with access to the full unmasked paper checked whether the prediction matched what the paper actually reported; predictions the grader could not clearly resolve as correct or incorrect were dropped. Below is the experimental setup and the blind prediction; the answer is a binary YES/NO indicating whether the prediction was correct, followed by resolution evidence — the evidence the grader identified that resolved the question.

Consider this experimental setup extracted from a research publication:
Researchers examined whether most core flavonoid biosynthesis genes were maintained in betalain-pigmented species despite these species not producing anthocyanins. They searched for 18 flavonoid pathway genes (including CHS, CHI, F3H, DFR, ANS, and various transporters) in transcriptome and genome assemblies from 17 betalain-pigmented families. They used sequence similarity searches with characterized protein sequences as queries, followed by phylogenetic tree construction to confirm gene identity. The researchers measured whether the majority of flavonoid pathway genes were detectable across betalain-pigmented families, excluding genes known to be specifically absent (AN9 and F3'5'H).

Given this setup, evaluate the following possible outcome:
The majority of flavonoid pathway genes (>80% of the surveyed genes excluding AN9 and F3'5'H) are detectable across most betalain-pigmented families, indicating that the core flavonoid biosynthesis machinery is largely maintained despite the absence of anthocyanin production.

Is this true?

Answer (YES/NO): YES